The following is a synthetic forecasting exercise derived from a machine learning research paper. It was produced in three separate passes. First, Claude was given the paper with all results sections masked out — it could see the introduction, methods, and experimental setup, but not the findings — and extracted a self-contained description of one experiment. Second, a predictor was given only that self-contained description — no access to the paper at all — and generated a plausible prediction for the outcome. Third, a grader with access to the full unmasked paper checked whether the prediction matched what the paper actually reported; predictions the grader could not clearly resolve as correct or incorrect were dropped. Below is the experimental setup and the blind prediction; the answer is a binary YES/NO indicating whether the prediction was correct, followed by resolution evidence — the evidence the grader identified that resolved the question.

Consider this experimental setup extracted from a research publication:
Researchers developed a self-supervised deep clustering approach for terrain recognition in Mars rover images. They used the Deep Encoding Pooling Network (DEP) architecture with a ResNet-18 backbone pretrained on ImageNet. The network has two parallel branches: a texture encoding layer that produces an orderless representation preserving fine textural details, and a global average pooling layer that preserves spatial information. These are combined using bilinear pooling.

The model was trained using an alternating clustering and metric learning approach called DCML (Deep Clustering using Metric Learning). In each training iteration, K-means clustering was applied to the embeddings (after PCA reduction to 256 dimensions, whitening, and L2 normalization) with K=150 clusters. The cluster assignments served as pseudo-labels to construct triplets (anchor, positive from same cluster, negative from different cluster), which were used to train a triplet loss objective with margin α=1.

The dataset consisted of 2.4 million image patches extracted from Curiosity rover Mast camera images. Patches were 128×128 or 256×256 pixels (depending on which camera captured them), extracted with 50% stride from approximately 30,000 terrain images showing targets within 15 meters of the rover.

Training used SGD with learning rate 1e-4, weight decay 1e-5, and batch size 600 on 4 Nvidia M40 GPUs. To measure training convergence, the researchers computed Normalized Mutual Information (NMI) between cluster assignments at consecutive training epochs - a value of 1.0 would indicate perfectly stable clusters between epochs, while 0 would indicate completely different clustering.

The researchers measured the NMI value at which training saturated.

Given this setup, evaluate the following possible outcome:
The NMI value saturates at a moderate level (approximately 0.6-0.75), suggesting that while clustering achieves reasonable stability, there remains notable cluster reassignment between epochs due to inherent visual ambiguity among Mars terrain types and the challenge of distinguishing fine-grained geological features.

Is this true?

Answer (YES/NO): NO